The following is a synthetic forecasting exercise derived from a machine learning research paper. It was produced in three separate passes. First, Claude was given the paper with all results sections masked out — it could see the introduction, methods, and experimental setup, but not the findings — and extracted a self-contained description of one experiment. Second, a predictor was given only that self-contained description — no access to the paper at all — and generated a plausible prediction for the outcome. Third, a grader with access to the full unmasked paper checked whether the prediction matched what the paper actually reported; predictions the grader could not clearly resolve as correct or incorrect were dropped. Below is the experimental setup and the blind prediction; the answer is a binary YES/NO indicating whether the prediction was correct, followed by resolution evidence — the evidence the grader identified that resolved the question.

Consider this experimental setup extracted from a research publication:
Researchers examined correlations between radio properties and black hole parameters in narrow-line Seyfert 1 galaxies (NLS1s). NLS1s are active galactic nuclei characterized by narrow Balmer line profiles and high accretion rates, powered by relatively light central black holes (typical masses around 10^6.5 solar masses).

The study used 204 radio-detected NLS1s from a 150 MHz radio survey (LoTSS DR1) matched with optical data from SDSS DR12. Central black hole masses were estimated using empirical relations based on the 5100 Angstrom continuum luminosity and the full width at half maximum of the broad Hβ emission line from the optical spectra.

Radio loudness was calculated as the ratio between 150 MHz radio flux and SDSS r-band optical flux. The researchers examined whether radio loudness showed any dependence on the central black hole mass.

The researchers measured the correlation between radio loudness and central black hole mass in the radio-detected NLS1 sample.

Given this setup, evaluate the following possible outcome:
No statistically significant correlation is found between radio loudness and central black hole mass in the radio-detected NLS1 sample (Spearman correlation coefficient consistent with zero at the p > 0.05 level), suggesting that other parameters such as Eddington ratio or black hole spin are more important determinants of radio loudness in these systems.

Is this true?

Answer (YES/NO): YES